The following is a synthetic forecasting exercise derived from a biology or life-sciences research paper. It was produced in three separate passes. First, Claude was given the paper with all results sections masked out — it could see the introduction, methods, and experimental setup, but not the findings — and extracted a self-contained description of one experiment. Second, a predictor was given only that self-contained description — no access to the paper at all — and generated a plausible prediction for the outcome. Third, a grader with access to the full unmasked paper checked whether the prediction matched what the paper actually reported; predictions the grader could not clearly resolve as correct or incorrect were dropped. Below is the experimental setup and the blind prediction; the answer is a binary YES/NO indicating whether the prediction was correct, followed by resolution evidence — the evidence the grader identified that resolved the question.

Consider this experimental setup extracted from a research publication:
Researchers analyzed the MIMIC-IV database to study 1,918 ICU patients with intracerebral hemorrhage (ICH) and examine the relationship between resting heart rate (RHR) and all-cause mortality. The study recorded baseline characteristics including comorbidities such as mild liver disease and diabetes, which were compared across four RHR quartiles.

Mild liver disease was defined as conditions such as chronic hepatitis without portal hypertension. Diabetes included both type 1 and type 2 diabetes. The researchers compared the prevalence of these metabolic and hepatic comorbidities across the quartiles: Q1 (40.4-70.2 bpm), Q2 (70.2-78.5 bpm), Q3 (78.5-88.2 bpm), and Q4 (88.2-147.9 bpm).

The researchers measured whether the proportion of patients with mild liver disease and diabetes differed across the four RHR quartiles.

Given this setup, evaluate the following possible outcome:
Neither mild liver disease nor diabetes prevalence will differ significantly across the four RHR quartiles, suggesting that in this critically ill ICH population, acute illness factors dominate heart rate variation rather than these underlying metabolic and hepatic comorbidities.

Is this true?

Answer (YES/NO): NO